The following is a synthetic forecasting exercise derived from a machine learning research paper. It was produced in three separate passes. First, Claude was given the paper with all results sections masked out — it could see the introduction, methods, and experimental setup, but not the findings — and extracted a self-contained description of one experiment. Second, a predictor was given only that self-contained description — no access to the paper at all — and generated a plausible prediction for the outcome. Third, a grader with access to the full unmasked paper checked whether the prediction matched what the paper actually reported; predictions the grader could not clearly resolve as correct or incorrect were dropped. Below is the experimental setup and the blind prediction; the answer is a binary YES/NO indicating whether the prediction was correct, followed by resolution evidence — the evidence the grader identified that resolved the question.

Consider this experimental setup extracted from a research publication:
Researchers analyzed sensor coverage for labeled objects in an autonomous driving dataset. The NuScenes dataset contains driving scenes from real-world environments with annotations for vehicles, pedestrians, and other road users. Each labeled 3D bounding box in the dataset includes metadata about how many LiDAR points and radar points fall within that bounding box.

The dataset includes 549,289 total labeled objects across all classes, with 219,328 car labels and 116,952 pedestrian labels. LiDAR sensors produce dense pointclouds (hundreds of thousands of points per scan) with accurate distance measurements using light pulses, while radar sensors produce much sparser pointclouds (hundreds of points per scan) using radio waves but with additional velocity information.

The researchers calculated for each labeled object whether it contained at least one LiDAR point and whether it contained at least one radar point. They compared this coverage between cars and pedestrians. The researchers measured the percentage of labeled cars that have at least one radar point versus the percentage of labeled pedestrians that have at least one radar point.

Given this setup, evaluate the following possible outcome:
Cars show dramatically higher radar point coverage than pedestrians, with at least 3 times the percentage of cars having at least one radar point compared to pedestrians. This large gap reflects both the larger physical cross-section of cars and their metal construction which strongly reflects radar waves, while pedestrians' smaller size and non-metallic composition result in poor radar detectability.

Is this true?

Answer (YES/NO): YES